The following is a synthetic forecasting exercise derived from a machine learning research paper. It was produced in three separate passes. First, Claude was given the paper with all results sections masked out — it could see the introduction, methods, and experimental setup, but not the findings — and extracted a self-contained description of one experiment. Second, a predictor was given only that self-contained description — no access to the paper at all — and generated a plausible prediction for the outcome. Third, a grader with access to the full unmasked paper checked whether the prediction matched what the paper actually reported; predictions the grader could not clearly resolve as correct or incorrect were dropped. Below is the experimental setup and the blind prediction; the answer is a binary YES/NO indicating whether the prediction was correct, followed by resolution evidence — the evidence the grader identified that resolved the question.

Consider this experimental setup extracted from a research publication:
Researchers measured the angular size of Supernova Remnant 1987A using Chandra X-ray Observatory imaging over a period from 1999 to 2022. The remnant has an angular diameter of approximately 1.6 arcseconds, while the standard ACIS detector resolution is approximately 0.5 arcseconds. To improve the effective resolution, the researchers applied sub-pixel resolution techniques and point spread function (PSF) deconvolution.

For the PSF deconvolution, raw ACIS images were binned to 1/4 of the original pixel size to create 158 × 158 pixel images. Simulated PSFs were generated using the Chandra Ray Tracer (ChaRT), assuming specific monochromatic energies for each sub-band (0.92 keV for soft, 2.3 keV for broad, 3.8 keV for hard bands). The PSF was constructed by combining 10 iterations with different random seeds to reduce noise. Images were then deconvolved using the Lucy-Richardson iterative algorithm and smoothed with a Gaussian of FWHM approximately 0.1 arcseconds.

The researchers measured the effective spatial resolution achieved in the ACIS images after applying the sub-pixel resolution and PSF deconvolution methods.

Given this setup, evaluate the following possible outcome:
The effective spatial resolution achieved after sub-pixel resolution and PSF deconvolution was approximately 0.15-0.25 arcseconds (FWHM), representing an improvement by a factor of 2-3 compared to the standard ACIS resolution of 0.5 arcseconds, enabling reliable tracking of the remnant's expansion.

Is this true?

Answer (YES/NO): NO